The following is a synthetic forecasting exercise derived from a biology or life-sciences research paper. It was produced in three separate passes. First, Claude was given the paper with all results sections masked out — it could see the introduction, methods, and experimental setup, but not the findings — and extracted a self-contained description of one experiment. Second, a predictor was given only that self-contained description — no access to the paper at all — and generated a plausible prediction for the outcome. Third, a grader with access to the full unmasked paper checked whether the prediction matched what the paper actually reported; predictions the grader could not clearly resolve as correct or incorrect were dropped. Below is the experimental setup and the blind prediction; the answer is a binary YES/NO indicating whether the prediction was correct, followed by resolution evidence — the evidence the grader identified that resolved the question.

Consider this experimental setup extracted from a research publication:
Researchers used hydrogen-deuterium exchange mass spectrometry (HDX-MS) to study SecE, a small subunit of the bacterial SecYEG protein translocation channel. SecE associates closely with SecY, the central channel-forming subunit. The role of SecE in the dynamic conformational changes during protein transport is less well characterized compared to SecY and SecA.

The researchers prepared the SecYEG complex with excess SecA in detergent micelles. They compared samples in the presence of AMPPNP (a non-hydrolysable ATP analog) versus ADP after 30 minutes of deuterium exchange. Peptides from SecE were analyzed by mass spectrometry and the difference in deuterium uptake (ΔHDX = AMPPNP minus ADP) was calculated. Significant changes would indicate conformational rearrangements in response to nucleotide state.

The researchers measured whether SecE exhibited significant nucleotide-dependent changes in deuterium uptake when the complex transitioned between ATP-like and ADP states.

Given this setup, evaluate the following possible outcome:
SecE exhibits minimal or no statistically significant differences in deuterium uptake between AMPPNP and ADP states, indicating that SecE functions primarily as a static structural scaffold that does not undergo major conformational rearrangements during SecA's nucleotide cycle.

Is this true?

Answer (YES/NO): NO